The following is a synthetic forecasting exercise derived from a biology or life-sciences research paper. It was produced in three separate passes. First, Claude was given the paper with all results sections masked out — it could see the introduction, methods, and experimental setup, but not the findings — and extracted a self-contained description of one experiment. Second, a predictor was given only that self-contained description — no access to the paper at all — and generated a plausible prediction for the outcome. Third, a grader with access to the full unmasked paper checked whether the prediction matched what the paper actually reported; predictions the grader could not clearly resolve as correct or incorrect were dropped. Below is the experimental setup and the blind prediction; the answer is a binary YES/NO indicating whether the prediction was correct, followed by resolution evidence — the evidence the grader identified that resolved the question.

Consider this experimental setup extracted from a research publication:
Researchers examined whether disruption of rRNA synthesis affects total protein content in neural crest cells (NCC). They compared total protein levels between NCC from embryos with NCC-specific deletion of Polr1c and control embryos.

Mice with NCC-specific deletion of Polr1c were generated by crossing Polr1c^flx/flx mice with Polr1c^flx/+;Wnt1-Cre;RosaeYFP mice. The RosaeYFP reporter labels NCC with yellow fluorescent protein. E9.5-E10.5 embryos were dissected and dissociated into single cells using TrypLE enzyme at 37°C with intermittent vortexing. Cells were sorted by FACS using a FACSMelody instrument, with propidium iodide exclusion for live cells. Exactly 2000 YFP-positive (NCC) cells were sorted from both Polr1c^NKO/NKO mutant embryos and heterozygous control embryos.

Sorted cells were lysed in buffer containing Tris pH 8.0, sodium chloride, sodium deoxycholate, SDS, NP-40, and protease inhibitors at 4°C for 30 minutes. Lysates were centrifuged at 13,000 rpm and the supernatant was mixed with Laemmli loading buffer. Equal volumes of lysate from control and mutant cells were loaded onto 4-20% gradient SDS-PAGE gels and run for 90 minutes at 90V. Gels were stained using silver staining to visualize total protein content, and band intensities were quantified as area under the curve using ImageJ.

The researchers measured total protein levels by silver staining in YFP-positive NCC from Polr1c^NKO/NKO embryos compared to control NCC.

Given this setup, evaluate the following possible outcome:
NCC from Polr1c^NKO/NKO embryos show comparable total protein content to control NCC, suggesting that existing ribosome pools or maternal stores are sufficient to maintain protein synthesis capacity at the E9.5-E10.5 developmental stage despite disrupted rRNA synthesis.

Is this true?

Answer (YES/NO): NO